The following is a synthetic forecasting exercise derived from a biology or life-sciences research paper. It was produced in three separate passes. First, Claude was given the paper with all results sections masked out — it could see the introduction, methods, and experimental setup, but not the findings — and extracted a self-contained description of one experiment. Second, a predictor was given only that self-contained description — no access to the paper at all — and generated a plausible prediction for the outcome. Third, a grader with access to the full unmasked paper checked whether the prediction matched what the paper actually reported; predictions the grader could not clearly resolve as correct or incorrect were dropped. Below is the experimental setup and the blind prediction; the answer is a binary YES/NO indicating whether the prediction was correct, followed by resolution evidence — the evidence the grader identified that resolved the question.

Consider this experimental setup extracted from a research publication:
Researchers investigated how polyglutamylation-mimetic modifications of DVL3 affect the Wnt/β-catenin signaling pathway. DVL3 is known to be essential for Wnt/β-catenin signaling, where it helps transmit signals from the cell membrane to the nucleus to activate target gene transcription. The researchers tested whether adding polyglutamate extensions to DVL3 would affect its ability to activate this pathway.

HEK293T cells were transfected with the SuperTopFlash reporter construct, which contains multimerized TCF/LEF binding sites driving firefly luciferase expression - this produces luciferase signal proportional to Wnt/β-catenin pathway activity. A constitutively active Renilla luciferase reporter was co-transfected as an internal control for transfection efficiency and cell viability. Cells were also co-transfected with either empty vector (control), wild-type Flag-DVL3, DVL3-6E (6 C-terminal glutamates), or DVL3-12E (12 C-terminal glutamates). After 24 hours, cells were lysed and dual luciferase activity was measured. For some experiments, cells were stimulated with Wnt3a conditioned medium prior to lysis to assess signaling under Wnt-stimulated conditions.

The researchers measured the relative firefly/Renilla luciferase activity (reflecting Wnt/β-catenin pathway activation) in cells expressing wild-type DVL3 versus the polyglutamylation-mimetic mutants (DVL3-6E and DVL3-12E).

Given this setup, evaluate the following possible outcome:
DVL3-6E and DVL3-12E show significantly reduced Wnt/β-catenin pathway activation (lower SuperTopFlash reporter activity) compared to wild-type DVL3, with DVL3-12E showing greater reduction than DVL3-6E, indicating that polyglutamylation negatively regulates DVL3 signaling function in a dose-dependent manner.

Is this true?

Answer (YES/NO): NO